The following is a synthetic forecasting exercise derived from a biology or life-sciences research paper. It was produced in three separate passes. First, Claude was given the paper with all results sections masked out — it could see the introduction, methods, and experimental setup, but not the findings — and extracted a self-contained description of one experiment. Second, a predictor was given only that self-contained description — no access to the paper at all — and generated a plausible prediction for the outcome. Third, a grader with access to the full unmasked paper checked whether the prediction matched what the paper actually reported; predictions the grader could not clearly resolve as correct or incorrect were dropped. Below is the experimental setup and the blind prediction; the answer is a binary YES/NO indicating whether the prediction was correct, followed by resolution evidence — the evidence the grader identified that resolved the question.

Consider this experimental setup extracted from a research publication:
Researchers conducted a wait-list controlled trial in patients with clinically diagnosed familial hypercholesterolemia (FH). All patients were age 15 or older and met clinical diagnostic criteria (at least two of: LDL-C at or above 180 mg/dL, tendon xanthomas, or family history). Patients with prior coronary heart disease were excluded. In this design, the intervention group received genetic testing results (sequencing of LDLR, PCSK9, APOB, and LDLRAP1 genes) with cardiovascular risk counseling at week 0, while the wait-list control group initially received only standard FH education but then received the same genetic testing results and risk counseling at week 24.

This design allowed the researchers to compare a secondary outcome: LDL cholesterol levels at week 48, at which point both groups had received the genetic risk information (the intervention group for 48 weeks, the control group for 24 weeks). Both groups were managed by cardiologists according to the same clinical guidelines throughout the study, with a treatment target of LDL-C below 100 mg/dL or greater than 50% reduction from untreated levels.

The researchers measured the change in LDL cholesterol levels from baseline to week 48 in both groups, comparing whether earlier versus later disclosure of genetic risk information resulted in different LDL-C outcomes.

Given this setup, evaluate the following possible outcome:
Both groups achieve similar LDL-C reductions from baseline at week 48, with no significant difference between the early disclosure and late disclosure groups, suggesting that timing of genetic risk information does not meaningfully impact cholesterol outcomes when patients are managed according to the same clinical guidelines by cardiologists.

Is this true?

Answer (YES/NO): NO